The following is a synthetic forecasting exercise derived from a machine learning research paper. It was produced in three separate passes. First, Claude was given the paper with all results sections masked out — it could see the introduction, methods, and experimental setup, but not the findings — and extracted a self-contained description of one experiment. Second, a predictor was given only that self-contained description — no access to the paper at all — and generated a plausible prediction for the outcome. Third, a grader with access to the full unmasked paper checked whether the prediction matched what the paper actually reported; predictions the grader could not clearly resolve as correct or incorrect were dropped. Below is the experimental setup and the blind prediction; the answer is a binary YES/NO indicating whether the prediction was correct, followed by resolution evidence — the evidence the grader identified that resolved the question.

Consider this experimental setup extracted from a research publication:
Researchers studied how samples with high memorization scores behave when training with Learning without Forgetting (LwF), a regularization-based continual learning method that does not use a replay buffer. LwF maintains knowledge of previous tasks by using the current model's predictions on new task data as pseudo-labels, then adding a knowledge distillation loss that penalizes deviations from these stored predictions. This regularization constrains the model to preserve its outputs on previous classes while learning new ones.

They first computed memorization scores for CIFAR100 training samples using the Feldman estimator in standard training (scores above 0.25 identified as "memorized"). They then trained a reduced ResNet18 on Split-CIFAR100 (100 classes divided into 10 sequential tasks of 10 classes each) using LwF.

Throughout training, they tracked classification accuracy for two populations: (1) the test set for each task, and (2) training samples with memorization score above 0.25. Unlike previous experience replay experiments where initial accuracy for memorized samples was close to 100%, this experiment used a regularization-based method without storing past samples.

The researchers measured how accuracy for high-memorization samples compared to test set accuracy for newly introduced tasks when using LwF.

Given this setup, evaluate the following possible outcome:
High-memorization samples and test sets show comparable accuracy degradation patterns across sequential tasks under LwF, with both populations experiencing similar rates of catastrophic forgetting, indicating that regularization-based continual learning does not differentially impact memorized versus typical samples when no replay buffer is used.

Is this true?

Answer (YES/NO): NO